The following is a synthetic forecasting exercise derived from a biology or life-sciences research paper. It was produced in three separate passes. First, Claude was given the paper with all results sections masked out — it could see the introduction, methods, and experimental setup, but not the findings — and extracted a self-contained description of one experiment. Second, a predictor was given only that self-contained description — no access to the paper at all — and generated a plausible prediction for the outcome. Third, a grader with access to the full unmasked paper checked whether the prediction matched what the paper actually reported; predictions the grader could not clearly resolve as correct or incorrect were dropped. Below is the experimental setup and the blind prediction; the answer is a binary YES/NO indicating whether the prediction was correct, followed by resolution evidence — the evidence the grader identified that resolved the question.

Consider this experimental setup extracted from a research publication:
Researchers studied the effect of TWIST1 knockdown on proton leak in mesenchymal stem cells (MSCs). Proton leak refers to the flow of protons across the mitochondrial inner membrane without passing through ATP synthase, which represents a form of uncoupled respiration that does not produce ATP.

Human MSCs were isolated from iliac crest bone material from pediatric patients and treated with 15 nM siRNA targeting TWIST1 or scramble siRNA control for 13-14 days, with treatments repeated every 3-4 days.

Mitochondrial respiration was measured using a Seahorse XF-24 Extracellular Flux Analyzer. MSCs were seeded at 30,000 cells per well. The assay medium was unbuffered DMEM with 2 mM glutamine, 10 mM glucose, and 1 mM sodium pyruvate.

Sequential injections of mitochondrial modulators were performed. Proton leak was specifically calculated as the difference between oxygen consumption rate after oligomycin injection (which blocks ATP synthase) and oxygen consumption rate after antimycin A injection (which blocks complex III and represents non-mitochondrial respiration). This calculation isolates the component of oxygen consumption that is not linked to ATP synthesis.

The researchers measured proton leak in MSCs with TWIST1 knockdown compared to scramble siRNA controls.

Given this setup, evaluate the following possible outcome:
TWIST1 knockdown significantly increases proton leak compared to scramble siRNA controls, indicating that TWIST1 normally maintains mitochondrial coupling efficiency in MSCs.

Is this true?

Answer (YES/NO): YES